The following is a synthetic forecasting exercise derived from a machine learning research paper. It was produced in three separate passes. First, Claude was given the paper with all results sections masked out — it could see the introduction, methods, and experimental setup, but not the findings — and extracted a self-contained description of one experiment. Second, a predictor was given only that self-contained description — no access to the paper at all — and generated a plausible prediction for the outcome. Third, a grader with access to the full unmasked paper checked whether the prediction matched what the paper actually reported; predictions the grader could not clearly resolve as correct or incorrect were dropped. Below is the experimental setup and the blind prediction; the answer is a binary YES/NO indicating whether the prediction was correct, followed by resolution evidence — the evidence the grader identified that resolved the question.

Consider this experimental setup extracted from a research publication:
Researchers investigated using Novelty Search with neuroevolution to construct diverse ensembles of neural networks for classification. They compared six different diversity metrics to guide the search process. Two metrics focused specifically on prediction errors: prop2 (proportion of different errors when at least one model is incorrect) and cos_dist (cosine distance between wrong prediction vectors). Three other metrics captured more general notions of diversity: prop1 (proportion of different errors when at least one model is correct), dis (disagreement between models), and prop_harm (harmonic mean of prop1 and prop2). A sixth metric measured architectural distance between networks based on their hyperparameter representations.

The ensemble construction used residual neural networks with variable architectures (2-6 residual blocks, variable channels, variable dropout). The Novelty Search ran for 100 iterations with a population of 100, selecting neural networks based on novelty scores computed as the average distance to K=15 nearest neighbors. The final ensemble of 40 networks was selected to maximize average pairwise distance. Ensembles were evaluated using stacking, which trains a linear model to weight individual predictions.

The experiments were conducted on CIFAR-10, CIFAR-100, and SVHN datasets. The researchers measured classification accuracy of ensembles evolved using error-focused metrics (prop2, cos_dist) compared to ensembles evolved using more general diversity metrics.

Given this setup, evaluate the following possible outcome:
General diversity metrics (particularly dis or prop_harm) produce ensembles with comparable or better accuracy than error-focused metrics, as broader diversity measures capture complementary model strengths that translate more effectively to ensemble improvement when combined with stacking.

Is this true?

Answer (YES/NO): NO